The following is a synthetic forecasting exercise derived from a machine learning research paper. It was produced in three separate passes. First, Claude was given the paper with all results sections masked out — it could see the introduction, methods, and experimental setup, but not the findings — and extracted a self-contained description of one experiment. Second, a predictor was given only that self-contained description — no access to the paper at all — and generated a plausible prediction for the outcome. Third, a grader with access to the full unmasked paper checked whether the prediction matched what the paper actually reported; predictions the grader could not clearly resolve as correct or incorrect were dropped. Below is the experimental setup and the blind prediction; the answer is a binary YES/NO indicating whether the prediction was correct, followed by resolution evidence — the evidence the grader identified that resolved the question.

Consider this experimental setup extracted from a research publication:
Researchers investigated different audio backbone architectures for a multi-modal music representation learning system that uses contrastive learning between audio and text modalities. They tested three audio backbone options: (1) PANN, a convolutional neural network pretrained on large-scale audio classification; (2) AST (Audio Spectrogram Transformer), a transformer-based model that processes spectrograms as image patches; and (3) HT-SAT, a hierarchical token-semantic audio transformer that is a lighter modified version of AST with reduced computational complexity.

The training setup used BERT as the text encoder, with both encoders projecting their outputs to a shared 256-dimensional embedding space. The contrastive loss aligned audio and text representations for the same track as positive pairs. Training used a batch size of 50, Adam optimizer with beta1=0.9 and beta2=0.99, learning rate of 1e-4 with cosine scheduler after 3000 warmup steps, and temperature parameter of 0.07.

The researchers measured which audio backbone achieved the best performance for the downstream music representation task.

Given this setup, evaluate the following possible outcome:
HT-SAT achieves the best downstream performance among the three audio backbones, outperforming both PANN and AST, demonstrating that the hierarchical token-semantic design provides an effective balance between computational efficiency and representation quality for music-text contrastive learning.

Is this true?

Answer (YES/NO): YES